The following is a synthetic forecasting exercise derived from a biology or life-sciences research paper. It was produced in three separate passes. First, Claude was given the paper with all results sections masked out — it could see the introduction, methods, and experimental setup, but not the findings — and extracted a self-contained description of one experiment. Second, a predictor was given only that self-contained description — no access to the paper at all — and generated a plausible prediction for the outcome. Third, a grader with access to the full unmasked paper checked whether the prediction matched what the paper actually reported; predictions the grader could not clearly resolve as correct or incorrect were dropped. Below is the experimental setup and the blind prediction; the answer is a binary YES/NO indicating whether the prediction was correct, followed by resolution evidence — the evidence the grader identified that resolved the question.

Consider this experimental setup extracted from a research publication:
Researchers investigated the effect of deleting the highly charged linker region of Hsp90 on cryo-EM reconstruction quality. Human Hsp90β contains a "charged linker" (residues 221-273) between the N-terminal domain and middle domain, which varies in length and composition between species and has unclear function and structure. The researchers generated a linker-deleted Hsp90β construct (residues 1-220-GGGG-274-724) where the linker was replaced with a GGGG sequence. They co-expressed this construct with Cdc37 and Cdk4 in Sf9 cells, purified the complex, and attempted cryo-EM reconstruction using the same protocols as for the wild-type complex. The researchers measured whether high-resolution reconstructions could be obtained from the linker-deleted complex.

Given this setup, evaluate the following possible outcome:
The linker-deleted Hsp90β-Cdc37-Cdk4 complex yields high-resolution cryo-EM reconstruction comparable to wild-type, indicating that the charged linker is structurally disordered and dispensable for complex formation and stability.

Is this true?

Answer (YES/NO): NO